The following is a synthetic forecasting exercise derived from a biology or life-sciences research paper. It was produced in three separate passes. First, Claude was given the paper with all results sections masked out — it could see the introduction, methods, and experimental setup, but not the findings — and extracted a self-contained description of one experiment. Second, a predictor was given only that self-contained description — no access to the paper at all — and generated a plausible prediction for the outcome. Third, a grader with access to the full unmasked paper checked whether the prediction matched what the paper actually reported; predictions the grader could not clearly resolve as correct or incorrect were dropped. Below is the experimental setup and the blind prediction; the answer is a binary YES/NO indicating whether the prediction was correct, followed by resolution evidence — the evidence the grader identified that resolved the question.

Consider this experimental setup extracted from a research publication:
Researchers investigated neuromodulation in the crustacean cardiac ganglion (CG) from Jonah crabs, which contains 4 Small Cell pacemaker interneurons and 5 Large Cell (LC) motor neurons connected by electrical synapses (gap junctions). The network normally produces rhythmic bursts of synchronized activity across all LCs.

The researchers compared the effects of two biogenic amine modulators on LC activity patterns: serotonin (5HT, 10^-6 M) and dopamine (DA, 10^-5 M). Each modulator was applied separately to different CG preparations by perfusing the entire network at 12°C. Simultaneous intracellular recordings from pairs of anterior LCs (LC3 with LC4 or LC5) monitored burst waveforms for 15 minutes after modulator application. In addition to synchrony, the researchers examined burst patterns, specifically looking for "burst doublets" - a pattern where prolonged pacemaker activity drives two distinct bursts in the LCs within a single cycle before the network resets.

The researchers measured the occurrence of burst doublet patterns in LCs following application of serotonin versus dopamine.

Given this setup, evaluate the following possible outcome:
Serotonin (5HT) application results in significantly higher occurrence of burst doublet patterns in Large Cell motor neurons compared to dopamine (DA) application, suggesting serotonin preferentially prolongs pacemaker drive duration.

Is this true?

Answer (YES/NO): YES